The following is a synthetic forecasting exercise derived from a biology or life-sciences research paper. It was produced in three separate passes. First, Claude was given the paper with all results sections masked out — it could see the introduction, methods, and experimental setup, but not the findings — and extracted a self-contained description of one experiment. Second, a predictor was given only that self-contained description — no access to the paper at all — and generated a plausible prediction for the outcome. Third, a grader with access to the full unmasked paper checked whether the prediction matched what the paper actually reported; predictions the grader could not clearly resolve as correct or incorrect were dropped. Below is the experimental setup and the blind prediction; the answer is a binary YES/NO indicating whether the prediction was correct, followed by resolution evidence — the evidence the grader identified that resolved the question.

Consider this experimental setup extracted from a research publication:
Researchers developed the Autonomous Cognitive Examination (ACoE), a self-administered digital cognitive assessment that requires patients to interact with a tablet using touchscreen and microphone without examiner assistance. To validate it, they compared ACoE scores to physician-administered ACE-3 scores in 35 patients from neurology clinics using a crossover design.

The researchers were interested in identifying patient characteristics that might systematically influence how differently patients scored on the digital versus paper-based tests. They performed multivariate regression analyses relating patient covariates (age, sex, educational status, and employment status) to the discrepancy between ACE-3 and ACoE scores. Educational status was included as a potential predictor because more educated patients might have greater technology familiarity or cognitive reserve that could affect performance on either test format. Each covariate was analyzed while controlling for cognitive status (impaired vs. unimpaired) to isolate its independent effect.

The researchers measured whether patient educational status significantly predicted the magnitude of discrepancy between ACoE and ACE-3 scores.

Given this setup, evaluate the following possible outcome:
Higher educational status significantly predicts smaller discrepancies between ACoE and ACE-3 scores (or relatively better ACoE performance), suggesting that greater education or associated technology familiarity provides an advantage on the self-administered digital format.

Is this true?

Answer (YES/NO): NO